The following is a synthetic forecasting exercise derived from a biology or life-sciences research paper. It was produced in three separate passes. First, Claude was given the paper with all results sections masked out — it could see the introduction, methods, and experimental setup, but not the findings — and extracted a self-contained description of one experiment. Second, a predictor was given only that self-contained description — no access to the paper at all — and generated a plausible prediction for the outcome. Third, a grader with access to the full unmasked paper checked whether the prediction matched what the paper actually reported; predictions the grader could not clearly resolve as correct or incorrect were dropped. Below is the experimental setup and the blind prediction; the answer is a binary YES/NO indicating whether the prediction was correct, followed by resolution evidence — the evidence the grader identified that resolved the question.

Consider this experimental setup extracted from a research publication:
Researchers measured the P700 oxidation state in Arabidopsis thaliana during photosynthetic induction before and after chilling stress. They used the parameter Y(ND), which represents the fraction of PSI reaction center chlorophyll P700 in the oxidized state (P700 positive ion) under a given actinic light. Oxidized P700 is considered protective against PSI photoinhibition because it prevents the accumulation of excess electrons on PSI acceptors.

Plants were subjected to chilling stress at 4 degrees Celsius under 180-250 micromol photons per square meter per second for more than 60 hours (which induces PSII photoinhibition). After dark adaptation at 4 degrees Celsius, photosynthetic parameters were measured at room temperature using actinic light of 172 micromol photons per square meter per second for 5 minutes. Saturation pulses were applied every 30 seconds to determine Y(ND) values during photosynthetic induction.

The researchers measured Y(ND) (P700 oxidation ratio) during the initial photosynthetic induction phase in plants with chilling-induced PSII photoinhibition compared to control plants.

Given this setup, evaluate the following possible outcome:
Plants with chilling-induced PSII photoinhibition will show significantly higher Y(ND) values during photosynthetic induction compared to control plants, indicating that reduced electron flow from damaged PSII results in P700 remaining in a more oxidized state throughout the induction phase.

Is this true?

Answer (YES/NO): YES